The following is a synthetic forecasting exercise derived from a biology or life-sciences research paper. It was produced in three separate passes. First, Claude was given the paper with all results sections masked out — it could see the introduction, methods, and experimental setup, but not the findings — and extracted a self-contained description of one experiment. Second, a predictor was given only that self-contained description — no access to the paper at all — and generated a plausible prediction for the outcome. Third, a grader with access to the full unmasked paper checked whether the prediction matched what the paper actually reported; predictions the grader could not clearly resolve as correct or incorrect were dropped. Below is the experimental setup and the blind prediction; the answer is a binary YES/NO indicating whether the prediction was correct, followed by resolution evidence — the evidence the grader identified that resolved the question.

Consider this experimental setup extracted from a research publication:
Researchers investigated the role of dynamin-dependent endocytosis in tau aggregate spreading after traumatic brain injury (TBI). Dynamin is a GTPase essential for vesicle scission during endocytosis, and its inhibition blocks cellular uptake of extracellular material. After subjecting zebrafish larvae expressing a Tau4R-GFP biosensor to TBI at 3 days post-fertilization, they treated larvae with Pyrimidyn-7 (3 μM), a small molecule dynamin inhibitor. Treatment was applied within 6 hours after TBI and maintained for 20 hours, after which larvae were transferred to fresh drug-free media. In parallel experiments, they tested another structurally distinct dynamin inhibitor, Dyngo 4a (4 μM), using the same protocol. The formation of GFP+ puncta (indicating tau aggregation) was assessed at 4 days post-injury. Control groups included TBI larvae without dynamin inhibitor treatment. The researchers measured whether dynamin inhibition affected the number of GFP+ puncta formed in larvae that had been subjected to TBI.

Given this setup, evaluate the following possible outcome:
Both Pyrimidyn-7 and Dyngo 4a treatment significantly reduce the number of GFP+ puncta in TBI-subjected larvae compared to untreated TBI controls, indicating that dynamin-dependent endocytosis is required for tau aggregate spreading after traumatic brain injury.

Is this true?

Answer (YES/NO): YES